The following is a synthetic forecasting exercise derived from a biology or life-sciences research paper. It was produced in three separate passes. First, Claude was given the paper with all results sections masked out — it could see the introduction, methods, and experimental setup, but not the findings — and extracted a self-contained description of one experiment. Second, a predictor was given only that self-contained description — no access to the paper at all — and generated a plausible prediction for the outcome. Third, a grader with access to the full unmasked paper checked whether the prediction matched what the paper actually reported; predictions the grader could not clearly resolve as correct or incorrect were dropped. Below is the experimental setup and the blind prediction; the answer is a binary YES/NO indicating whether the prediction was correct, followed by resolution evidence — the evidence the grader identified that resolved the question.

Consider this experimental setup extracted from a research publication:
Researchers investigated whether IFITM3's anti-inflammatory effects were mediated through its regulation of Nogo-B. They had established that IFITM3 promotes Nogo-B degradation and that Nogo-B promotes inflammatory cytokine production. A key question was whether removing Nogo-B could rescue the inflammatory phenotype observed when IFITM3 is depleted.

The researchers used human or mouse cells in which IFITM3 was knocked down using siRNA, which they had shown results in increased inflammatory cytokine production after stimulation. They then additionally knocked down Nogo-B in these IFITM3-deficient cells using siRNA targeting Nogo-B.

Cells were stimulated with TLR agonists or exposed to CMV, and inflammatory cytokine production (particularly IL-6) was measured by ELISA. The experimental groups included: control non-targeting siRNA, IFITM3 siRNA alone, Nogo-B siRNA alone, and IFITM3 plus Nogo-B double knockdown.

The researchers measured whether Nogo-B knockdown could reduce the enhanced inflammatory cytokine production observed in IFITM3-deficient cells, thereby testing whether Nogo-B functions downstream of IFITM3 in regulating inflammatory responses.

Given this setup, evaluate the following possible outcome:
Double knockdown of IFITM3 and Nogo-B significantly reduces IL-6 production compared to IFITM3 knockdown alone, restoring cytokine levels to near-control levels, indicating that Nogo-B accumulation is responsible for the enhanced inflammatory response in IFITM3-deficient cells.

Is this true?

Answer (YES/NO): YES